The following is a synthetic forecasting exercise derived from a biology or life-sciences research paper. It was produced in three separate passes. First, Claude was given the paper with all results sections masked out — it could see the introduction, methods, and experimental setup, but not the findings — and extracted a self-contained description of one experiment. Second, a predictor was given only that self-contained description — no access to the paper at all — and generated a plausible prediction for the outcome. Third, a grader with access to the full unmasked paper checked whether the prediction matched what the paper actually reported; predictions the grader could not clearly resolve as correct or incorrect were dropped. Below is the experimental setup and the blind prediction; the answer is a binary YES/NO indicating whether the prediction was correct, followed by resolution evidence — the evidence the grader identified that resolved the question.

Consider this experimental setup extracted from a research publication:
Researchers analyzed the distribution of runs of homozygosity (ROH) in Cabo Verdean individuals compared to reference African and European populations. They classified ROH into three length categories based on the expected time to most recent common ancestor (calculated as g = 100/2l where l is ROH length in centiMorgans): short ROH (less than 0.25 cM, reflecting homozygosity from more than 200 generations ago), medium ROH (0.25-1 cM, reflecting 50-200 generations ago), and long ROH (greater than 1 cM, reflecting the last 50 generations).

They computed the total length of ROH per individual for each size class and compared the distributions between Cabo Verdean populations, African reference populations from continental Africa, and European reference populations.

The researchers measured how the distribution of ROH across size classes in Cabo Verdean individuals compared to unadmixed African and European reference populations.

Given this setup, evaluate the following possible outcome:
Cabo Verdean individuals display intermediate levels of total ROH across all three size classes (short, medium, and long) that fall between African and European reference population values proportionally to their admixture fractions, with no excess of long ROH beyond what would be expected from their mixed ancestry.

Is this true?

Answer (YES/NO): NO